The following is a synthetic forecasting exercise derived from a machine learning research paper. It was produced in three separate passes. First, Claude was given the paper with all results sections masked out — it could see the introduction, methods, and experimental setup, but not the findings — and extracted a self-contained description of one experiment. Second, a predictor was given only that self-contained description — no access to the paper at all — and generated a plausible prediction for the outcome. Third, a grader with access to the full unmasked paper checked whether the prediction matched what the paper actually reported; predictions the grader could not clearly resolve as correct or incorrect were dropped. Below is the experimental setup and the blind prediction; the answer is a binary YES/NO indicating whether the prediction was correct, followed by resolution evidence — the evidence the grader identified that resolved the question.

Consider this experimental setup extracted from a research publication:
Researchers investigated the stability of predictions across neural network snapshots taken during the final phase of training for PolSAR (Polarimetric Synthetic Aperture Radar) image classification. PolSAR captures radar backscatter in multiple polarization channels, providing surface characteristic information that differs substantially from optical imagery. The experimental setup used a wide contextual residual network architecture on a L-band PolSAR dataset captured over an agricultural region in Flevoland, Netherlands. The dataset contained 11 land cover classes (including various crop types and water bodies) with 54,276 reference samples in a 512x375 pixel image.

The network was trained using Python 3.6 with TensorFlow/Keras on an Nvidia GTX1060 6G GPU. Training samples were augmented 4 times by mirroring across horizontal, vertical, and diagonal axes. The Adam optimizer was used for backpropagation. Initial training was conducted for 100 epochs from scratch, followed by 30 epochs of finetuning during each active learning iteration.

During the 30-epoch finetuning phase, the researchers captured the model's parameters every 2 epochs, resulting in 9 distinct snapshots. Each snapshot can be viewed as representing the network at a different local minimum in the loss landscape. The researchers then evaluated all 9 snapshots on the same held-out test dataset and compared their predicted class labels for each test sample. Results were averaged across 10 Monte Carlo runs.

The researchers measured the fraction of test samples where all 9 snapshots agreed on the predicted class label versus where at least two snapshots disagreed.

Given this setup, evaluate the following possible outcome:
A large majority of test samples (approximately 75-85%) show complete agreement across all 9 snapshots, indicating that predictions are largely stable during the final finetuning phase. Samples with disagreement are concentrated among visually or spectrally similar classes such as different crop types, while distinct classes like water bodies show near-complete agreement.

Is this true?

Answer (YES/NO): NO